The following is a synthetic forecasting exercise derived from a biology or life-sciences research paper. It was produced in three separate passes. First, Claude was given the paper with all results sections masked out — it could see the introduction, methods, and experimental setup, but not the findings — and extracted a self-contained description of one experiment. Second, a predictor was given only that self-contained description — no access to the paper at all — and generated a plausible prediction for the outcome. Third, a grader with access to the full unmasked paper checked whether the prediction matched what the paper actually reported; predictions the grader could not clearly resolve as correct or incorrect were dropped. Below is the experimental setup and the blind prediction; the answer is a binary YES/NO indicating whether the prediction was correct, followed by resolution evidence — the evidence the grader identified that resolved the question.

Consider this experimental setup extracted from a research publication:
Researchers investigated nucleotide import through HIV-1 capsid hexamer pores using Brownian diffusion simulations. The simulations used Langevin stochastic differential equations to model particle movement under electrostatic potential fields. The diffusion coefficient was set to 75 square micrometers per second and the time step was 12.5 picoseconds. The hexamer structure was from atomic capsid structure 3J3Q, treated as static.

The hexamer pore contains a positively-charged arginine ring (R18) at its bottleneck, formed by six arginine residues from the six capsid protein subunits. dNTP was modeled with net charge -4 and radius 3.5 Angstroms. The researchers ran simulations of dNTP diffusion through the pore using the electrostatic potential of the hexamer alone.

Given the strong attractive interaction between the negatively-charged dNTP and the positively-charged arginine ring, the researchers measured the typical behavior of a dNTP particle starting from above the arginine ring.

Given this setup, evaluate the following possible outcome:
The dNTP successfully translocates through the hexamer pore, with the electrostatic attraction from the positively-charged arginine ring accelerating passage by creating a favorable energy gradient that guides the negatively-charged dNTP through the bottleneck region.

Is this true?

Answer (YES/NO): NO